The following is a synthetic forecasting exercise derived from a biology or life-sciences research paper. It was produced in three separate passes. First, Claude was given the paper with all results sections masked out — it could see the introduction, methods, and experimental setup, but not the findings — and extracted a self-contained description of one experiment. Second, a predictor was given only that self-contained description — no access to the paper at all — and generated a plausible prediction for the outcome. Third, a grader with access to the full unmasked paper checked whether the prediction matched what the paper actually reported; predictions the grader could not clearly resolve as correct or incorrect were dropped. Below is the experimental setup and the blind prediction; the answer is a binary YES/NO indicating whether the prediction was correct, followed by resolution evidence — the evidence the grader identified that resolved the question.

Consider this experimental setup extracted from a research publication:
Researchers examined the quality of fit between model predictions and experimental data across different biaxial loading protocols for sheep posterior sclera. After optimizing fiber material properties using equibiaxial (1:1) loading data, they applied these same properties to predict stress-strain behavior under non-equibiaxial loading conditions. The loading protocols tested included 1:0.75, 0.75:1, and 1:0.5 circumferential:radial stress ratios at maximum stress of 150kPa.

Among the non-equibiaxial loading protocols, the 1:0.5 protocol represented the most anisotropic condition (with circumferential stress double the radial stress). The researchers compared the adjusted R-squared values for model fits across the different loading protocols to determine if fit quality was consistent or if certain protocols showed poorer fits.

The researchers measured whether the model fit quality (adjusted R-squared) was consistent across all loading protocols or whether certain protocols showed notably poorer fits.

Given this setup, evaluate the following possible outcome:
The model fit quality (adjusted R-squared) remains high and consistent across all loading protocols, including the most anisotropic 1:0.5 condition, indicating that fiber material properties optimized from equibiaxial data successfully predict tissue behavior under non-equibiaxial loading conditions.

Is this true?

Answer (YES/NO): NO